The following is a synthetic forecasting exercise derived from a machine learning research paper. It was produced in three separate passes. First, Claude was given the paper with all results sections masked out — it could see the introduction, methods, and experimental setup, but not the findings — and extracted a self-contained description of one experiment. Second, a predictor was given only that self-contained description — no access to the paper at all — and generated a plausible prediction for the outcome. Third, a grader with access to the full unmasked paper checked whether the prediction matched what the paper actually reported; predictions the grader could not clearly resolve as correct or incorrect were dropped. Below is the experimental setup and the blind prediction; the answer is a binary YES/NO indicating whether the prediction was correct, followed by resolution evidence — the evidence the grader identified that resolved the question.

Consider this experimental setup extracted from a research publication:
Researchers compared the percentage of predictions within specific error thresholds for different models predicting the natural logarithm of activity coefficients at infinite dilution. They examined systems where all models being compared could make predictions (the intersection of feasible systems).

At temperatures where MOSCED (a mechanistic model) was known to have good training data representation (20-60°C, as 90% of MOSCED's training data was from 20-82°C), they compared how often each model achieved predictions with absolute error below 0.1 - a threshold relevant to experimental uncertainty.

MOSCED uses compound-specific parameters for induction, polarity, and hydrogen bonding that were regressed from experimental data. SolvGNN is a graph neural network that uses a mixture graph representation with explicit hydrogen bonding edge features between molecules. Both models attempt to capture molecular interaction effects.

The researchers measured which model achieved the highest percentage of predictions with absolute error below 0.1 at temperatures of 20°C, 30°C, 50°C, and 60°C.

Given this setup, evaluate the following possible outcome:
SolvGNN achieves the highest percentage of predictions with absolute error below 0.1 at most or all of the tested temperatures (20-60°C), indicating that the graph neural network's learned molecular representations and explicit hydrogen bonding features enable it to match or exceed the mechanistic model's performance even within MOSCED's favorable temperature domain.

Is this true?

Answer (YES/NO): NO